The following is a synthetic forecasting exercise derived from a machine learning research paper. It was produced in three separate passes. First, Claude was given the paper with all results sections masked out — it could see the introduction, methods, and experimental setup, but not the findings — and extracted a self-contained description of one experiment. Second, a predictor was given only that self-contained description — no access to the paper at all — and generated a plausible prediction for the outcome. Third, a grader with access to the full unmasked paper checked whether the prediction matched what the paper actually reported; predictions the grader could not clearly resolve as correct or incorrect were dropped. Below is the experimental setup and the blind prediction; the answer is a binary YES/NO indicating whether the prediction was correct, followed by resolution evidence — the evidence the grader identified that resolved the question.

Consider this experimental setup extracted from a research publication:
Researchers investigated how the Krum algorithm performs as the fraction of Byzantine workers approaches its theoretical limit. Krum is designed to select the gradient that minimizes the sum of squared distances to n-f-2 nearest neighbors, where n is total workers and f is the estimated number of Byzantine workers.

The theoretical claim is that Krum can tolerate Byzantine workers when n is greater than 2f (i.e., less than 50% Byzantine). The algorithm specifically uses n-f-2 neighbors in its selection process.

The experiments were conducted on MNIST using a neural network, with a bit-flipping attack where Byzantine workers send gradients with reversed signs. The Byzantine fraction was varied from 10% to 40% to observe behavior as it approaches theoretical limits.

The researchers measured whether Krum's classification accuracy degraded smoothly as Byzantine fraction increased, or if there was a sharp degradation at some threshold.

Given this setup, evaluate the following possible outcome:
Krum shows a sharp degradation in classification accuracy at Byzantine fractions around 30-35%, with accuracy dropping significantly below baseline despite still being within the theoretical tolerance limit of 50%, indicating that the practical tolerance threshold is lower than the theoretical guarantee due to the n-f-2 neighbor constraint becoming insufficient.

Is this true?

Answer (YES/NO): NO